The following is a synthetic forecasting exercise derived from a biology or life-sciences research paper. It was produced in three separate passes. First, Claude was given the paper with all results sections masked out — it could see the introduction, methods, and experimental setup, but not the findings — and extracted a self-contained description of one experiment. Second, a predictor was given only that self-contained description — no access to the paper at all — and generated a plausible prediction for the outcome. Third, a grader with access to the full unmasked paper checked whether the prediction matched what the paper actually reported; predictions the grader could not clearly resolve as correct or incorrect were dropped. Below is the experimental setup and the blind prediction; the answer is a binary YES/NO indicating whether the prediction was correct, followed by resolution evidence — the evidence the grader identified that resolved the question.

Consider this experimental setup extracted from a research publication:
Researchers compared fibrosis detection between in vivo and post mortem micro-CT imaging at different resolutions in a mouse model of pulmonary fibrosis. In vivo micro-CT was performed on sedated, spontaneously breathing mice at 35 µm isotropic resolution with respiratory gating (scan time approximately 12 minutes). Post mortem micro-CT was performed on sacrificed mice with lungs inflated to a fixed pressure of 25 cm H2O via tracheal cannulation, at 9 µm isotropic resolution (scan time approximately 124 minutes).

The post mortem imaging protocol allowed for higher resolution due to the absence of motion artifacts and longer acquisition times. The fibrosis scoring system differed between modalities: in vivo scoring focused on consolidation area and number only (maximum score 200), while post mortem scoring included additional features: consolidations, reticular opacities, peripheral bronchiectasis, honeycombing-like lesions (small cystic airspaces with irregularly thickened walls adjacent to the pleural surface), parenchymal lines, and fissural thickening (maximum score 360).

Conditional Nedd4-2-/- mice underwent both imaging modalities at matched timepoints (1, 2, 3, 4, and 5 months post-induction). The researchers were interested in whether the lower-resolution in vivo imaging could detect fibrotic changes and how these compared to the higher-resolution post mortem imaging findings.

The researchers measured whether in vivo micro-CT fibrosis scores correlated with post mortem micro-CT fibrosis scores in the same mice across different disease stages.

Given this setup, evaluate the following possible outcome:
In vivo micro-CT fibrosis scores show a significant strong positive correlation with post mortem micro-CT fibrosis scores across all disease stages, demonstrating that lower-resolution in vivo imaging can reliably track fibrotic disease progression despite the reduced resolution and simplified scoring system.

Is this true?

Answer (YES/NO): YES